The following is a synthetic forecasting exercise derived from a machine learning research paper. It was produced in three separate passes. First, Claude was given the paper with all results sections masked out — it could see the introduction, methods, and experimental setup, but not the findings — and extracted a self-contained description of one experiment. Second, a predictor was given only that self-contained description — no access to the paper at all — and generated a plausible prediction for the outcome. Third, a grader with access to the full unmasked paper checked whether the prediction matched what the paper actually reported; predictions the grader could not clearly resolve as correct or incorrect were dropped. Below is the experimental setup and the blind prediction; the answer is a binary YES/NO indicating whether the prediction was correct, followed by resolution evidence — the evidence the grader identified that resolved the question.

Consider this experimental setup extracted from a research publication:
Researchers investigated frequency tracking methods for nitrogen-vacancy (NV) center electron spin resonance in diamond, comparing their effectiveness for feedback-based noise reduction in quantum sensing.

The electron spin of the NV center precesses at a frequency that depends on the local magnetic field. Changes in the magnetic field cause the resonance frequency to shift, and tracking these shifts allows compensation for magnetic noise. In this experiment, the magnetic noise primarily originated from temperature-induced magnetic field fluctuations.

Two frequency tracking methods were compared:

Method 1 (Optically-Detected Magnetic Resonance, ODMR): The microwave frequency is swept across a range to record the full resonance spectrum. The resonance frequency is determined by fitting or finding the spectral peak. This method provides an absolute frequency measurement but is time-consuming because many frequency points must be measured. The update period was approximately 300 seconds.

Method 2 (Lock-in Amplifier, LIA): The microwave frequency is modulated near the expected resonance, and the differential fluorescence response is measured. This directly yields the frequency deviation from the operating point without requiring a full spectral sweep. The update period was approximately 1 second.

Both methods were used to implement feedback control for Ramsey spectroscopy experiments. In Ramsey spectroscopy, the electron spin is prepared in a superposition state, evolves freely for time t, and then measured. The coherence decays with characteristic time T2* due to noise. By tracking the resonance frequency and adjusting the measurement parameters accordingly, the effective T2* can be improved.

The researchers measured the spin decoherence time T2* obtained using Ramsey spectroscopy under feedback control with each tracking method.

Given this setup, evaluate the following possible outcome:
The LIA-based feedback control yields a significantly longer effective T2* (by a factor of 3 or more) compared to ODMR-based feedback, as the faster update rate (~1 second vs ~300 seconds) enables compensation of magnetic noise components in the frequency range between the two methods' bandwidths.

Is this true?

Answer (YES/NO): NO